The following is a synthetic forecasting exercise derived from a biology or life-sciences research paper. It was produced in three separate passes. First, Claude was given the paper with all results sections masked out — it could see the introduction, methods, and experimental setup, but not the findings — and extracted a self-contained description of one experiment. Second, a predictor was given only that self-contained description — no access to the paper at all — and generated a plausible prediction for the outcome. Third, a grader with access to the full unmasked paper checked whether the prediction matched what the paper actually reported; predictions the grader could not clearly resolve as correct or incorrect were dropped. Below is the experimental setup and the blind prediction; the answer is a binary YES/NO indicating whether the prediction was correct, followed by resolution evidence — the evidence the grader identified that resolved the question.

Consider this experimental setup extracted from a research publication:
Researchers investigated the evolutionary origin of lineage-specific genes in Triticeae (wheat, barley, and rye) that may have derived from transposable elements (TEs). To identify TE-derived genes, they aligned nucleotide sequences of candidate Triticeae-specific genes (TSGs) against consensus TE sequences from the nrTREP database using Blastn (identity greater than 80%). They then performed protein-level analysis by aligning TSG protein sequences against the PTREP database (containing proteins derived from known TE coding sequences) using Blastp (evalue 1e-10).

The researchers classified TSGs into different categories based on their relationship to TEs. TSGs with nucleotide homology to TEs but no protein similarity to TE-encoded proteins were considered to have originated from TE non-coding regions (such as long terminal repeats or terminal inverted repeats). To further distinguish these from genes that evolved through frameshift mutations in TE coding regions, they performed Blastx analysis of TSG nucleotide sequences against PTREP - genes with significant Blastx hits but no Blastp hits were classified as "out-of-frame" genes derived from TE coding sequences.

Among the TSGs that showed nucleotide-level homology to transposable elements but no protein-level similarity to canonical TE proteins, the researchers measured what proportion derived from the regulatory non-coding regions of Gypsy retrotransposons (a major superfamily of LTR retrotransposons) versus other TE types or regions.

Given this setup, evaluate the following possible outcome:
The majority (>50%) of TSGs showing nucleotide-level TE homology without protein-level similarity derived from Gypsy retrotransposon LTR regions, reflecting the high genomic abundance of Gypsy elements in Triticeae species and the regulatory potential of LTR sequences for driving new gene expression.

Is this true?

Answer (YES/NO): YES